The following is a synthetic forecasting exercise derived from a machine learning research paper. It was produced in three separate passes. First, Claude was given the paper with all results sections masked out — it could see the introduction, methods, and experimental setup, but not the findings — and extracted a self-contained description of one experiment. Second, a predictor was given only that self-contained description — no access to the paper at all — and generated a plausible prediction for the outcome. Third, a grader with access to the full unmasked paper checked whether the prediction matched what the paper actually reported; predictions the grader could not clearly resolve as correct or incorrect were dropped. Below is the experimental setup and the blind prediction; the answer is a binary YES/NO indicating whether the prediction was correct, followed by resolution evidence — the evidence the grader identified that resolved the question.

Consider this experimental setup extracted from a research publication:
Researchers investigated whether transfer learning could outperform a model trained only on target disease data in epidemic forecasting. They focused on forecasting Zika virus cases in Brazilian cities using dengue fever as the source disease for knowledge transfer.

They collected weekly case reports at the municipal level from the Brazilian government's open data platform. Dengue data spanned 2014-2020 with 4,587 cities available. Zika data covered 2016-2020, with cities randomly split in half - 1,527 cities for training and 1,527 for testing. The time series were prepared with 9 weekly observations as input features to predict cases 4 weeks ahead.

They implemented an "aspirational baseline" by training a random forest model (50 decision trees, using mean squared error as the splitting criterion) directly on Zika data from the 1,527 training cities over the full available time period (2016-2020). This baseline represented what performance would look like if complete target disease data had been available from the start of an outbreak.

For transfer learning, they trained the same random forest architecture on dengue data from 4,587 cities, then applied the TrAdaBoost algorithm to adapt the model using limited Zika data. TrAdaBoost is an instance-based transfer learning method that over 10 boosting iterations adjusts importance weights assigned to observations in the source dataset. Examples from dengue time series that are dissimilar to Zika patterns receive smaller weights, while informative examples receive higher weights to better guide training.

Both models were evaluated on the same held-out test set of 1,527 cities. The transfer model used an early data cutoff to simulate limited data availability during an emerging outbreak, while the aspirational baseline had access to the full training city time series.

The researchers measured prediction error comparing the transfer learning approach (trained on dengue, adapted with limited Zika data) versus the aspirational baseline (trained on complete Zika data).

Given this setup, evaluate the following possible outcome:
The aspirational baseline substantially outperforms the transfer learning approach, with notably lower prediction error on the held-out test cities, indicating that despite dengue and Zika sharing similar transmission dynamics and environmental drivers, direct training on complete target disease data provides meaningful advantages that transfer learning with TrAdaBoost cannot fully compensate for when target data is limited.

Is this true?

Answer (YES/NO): NO